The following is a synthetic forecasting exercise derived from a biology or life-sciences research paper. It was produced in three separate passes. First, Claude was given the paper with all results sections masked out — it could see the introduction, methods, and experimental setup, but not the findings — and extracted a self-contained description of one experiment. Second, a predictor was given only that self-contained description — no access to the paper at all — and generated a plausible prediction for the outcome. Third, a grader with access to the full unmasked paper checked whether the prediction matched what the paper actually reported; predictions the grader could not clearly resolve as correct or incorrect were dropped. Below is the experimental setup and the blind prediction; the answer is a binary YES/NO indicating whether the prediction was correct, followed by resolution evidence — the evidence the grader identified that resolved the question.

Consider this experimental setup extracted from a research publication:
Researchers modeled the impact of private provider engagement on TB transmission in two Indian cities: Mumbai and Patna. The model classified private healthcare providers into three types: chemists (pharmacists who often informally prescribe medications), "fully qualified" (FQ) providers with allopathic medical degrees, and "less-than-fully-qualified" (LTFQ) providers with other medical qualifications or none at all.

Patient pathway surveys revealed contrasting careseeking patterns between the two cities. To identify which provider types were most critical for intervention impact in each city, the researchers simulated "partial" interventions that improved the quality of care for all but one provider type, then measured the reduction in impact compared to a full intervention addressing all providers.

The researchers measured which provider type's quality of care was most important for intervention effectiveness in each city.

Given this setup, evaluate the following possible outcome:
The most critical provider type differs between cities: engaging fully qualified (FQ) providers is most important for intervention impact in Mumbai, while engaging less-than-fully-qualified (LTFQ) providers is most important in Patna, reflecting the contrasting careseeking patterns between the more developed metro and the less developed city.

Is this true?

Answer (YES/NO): NO